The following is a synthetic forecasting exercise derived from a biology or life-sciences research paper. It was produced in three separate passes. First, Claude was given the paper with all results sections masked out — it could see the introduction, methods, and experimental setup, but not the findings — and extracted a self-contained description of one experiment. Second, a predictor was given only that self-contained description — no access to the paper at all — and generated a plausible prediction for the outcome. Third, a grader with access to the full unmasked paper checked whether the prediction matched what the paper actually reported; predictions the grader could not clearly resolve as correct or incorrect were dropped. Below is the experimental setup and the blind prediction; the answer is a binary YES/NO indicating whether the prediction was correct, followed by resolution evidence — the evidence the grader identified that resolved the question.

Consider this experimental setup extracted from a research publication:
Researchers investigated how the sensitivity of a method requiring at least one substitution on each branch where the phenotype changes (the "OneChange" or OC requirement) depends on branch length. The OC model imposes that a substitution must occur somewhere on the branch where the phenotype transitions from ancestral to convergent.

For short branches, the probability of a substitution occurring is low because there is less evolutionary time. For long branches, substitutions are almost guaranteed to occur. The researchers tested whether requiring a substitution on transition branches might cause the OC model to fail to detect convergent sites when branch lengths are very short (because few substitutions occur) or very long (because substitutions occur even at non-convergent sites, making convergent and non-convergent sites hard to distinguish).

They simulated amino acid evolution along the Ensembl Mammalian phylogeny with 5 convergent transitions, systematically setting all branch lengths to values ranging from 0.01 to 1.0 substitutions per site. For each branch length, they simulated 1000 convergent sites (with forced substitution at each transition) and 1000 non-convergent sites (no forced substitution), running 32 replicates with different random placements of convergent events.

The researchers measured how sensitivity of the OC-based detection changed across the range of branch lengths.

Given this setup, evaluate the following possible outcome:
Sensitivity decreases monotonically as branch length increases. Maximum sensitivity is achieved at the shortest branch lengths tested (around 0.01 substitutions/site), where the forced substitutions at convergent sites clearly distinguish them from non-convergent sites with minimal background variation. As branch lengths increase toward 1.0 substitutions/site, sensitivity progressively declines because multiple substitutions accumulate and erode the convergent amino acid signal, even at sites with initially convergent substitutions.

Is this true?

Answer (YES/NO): YES